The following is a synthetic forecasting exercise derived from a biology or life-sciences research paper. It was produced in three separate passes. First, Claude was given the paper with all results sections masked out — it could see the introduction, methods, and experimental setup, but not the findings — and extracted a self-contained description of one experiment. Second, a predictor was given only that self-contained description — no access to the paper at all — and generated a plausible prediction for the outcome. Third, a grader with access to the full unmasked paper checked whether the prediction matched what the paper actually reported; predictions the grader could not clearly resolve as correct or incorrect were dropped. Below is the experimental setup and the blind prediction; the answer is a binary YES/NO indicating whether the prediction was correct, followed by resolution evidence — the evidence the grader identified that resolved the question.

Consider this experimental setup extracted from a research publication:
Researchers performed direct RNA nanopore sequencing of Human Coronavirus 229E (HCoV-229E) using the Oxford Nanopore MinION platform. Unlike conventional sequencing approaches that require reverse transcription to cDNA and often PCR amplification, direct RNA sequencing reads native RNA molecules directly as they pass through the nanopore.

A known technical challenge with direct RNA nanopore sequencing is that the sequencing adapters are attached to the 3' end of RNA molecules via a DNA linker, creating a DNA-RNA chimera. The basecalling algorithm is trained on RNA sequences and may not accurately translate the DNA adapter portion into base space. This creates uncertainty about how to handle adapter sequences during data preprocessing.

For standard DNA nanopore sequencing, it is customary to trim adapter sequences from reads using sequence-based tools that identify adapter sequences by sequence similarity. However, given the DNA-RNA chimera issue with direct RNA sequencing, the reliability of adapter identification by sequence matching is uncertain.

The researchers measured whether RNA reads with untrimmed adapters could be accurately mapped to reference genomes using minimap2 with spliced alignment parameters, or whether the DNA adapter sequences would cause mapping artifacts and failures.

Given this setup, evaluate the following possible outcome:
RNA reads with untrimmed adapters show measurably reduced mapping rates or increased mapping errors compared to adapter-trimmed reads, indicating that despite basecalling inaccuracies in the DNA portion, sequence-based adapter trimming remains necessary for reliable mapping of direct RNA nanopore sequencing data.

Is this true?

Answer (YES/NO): NO